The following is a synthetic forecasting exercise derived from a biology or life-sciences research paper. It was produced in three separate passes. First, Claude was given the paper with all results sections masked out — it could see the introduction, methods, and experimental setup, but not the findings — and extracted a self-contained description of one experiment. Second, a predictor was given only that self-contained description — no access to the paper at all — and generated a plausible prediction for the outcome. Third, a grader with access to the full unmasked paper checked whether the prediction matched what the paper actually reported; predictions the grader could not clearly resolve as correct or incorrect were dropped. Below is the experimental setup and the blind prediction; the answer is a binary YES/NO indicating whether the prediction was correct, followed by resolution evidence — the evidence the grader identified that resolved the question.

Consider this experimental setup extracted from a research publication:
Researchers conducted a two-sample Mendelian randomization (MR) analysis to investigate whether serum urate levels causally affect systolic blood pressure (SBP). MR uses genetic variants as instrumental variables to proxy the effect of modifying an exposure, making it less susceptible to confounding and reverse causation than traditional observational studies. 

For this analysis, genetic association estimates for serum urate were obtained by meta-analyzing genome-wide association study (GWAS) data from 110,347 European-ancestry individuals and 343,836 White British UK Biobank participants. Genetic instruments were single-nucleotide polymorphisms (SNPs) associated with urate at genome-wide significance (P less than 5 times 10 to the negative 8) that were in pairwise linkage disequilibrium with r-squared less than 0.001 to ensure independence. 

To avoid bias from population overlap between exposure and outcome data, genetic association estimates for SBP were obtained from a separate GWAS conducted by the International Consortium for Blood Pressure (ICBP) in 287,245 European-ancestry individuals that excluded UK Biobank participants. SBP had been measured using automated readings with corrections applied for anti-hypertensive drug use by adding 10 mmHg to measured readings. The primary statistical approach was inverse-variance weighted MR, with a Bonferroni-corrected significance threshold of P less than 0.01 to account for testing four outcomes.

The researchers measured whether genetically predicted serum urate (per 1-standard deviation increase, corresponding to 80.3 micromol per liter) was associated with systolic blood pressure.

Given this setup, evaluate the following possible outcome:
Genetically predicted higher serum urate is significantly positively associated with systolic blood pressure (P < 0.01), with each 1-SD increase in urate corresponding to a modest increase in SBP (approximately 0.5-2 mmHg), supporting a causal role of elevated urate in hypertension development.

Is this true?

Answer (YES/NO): YES